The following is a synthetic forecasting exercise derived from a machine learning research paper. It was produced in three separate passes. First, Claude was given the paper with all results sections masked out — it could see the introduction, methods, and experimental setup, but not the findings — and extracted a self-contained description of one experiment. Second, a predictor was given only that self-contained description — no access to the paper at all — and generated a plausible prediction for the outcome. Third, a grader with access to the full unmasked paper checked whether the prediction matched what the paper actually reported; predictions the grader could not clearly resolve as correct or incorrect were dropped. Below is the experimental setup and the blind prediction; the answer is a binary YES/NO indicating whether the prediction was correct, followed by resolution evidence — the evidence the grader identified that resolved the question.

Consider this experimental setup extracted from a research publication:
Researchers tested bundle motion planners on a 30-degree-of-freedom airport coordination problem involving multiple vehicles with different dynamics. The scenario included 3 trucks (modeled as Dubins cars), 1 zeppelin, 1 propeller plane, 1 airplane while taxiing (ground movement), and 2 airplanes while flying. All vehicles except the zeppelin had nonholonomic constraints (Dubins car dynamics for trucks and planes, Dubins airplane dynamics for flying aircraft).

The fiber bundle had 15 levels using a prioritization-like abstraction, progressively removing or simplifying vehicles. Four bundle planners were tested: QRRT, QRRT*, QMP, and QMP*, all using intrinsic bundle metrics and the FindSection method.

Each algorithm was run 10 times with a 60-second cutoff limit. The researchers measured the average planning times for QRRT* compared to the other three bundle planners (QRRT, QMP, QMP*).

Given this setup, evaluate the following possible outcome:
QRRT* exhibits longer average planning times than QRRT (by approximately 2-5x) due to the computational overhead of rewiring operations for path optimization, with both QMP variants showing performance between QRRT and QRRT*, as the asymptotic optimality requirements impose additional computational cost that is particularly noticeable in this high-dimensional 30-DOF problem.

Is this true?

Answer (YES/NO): NO